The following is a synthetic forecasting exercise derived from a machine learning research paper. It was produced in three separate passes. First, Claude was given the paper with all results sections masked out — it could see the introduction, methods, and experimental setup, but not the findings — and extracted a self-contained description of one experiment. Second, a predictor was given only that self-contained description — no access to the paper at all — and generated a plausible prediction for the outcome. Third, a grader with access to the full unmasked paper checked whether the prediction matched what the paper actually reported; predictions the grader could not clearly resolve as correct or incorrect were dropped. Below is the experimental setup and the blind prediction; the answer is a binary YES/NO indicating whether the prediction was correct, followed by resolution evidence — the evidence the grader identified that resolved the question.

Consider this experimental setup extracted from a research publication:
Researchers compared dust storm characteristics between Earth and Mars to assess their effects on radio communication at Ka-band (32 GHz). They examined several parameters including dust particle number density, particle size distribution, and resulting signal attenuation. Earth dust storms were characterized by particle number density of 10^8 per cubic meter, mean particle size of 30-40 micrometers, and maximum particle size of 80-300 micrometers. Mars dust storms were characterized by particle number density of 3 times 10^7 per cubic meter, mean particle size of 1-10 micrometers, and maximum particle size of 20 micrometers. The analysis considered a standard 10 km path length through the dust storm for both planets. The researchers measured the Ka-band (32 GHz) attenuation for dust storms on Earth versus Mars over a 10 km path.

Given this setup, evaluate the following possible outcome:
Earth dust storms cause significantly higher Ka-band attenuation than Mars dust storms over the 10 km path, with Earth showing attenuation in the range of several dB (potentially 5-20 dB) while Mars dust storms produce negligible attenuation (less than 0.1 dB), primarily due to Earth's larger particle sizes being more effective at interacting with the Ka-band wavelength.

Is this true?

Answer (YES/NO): NO